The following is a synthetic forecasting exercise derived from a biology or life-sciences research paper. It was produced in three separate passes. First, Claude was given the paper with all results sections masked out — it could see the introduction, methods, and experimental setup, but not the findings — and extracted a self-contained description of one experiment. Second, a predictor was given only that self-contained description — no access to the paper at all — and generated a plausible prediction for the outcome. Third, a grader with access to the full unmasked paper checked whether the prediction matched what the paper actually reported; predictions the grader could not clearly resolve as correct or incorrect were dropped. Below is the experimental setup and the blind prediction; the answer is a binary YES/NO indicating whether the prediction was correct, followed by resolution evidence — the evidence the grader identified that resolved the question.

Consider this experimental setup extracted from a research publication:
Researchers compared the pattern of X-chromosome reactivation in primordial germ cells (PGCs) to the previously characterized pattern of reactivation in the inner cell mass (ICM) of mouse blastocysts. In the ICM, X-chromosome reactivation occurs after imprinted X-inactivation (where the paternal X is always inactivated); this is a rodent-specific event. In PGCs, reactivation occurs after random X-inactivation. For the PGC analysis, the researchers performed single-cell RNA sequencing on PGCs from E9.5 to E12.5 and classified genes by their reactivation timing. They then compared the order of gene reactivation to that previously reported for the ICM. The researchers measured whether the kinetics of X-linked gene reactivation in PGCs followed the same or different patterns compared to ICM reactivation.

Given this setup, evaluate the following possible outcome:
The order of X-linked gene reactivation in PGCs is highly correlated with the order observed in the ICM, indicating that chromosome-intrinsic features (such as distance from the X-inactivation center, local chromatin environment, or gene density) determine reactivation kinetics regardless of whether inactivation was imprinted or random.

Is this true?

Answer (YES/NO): NO